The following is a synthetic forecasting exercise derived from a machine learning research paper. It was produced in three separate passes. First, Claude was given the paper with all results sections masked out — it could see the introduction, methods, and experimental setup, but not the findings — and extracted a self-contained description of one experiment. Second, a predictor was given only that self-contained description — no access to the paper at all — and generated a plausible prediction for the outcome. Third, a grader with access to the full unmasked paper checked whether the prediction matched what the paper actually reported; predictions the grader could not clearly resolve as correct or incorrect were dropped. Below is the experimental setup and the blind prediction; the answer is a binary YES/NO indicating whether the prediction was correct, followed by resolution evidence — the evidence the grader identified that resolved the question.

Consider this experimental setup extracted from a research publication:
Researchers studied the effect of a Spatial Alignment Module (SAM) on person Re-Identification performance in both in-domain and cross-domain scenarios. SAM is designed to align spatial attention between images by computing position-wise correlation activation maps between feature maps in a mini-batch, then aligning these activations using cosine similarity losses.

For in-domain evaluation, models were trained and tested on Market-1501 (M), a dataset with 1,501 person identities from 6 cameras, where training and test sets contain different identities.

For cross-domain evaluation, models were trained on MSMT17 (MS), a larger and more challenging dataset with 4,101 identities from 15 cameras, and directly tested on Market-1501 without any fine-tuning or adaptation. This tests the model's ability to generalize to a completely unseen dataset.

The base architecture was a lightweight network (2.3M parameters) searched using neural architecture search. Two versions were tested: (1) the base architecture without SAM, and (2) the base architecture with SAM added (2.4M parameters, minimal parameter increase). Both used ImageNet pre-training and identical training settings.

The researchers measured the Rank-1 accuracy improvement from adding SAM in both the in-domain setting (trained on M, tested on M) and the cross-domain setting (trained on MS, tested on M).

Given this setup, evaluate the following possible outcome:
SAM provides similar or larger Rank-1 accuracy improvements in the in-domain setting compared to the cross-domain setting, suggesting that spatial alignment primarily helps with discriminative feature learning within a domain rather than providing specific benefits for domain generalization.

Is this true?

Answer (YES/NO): NO